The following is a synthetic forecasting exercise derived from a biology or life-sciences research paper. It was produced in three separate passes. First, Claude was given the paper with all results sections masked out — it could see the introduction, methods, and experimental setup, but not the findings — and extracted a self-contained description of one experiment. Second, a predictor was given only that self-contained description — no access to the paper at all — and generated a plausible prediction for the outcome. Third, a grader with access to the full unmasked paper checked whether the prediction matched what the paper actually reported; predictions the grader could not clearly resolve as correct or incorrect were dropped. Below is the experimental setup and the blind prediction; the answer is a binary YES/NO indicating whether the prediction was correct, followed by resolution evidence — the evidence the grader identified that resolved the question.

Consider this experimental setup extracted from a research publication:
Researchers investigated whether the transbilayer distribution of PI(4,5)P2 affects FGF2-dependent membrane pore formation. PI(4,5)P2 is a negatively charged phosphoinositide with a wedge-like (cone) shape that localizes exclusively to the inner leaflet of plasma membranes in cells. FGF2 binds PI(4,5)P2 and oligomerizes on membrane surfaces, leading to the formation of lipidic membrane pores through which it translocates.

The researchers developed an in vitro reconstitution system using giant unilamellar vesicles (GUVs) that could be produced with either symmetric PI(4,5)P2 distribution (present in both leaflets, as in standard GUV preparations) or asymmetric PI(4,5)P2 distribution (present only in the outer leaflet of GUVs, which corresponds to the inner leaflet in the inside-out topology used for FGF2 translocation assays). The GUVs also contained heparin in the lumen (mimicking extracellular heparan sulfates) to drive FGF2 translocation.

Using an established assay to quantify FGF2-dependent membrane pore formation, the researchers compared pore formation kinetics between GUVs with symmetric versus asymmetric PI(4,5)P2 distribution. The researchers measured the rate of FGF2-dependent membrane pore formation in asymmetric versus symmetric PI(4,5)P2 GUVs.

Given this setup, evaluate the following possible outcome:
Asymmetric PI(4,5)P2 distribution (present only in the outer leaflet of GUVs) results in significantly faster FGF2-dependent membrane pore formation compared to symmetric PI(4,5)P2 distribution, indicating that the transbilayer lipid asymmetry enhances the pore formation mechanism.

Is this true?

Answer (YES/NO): YES